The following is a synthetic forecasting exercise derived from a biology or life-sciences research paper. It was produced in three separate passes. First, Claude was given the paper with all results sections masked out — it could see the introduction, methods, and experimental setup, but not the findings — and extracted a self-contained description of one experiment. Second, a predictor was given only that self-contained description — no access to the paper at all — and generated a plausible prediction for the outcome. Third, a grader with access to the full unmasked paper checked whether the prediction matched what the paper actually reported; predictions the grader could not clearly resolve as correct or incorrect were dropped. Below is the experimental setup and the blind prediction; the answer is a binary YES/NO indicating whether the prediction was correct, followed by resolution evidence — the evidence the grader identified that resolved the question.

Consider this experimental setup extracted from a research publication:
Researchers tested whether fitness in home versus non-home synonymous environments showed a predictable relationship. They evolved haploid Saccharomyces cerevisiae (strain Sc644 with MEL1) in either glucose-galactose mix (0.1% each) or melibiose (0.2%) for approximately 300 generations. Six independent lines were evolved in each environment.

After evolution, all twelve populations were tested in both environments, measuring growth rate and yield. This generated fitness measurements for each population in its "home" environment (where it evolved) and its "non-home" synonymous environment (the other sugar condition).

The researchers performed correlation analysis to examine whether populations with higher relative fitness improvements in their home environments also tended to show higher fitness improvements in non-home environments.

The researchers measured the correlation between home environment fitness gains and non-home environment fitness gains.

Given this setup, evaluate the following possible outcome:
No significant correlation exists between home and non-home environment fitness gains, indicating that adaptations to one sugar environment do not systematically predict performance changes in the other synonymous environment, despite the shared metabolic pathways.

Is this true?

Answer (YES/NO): NO